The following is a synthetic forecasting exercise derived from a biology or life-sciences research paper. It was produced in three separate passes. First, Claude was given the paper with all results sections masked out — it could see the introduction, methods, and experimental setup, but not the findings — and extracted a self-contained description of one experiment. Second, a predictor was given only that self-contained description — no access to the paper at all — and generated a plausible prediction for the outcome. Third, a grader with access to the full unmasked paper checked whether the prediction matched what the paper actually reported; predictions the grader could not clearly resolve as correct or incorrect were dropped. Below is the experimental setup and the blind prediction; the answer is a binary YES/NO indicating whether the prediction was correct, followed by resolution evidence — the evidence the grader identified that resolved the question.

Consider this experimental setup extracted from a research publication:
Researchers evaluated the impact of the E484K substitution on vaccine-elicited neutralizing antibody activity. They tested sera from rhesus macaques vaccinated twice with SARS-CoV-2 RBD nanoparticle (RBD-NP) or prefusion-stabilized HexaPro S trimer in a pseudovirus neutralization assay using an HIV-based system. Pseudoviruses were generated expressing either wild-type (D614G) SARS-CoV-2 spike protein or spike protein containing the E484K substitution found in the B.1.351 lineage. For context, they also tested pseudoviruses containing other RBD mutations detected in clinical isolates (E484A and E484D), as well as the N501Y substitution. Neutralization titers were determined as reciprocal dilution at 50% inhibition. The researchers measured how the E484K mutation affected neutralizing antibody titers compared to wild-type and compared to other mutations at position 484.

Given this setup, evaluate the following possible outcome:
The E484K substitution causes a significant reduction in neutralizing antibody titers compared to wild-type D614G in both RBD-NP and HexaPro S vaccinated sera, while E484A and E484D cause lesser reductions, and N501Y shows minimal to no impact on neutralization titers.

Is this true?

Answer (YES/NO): YES